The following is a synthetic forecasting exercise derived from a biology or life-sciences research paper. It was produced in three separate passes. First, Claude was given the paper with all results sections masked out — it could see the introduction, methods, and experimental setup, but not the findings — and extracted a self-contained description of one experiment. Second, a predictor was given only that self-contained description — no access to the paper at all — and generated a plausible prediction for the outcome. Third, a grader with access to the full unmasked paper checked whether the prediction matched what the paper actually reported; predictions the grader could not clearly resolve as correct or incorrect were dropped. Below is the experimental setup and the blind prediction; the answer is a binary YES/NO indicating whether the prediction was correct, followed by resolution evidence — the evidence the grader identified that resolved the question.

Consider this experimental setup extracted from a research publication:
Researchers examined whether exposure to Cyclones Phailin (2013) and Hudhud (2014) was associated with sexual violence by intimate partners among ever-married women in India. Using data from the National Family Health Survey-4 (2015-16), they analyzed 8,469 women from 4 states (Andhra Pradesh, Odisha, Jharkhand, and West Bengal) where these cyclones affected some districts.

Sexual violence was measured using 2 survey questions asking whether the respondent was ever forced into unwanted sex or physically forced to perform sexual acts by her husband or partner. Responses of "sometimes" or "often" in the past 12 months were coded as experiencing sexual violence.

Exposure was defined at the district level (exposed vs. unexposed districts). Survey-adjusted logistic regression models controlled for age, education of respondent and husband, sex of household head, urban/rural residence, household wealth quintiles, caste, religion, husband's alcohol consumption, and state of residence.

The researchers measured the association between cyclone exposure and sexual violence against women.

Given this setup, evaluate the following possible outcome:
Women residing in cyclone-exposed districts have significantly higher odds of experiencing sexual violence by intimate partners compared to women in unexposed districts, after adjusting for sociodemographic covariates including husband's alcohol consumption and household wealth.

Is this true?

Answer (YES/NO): NO